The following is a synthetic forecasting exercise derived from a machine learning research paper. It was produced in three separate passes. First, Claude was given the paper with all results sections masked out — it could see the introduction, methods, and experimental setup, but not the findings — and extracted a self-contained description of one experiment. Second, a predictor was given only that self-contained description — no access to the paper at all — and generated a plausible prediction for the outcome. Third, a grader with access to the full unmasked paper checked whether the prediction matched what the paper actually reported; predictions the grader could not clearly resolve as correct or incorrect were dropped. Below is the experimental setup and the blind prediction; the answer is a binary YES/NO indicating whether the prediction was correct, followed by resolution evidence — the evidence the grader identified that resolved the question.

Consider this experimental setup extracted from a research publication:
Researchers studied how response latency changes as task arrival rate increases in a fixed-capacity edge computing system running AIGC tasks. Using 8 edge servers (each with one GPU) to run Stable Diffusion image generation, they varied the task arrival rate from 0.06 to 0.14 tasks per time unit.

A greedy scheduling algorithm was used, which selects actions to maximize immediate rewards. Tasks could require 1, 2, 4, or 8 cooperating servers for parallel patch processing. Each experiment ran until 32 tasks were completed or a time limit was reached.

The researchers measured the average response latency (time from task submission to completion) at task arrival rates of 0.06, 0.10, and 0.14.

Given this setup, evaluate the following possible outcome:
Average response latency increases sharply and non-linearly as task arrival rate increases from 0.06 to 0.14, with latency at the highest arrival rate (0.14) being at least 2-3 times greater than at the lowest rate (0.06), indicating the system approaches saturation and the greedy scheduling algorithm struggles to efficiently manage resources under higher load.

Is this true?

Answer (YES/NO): NO